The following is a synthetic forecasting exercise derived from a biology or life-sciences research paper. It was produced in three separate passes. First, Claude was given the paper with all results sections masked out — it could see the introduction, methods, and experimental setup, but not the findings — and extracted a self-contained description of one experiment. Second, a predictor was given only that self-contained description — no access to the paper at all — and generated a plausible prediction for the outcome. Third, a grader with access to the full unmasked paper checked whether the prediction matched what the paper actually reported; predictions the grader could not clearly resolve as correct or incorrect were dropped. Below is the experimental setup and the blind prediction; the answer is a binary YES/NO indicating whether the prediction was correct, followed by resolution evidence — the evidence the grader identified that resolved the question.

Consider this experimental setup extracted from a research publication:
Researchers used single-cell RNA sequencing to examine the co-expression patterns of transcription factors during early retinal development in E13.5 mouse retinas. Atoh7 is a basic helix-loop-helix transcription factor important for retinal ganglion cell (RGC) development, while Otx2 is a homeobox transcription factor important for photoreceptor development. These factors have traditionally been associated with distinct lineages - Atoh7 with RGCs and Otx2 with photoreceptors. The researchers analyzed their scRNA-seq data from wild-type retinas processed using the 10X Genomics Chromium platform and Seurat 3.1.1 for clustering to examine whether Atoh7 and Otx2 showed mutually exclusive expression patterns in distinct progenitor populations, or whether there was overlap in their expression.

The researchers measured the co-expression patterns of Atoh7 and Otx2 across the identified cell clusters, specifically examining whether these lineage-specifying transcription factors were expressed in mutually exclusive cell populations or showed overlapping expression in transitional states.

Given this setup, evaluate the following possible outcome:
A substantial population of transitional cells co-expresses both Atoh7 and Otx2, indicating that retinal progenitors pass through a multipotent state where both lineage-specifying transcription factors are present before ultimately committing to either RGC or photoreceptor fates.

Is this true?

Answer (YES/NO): YES